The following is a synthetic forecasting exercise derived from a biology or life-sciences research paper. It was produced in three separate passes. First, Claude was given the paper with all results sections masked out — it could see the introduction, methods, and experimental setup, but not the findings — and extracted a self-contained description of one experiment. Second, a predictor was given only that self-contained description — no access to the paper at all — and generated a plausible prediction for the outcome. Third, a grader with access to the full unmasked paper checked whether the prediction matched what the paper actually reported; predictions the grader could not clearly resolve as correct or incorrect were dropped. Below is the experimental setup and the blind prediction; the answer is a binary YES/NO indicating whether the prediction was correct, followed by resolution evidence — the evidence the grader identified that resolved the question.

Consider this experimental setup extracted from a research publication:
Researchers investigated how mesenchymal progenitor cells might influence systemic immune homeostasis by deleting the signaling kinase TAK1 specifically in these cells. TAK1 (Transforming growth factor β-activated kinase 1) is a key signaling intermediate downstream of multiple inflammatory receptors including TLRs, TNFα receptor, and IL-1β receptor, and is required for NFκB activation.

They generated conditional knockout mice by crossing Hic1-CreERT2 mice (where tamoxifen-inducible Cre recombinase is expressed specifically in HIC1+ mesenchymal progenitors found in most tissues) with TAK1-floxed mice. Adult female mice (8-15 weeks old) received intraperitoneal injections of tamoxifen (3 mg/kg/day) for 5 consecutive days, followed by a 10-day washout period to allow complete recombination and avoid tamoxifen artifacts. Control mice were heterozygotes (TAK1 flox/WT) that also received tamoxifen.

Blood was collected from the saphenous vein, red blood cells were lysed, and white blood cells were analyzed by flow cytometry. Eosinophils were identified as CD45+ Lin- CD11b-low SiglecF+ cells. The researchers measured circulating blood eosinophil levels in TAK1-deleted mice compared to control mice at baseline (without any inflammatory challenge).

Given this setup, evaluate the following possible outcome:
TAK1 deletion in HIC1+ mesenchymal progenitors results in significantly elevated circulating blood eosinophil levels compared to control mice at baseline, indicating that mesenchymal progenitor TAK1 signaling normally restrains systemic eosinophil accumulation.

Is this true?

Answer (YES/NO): YES